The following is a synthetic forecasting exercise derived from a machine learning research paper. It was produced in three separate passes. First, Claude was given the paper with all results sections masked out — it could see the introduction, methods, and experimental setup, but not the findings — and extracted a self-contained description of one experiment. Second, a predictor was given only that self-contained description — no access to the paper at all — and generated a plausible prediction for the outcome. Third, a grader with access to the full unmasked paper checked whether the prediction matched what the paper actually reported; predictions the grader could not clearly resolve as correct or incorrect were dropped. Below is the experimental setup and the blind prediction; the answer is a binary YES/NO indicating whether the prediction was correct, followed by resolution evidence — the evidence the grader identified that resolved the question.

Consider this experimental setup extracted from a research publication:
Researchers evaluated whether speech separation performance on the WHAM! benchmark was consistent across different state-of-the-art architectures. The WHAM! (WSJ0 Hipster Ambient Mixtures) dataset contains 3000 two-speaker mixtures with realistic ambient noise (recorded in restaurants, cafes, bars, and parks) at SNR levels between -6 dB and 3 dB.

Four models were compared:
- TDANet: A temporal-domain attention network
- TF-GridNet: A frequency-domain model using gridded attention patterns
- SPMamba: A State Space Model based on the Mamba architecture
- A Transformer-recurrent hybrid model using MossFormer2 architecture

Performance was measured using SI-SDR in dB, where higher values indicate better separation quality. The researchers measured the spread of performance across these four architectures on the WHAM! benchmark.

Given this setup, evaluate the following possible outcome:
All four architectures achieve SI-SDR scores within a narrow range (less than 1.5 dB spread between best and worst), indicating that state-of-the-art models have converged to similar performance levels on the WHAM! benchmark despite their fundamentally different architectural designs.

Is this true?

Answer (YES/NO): NO